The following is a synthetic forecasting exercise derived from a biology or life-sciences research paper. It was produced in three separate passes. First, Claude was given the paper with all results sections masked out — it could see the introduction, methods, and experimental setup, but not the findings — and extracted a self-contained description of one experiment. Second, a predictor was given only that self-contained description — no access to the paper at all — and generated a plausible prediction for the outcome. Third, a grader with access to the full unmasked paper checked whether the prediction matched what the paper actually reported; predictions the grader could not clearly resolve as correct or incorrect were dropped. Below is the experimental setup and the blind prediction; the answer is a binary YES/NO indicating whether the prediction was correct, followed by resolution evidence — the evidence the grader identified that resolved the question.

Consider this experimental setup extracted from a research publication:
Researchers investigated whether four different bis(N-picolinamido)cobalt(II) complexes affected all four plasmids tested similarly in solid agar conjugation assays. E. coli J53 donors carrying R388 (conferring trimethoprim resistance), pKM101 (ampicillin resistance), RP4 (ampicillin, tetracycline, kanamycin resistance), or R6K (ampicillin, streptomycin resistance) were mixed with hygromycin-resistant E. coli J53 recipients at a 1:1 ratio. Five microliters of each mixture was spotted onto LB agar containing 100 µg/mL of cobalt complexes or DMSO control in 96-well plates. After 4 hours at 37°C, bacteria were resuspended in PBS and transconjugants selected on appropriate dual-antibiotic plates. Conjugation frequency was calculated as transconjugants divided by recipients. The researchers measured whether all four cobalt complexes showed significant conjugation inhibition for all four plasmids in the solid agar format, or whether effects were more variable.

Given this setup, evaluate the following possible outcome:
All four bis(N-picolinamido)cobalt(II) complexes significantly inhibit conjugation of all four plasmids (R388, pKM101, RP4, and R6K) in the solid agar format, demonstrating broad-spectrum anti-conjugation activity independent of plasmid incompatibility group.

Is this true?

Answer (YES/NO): NO